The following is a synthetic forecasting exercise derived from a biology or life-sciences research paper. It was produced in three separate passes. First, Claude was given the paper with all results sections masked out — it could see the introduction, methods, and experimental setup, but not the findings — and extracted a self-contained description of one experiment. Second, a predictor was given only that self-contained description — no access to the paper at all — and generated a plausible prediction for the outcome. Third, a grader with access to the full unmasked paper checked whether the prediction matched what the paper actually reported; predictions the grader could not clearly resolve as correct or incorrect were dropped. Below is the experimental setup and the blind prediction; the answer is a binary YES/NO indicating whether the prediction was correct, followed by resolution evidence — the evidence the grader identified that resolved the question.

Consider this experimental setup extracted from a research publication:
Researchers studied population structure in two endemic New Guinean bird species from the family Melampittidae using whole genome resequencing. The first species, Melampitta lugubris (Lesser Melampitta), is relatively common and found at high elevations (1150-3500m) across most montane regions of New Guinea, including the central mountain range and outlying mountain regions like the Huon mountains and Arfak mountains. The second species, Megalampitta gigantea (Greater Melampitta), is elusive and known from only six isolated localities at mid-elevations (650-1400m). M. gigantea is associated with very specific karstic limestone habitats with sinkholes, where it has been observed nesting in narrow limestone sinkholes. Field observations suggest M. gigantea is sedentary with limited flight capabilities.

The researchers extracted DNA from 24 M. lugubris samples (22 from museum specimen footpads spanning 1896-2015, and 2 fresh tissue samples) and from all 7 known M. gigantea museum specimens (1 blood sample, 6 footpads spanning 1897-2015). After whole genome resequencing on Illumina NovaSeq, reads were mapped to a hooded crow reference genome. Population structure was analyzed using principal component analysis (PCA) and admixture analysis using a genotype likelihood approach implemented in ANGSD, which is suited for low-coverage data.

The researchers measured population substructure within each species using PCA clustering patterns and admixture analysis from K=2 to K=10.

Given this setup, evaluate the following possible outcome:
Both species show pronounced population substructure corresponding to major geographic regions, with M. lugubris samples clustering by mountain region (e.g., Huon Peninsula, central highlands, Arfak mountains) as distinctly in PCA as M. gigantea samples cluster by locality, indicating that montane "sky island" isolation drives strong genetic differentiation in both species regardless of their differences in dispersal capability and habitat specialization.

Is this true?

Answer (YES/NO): NO